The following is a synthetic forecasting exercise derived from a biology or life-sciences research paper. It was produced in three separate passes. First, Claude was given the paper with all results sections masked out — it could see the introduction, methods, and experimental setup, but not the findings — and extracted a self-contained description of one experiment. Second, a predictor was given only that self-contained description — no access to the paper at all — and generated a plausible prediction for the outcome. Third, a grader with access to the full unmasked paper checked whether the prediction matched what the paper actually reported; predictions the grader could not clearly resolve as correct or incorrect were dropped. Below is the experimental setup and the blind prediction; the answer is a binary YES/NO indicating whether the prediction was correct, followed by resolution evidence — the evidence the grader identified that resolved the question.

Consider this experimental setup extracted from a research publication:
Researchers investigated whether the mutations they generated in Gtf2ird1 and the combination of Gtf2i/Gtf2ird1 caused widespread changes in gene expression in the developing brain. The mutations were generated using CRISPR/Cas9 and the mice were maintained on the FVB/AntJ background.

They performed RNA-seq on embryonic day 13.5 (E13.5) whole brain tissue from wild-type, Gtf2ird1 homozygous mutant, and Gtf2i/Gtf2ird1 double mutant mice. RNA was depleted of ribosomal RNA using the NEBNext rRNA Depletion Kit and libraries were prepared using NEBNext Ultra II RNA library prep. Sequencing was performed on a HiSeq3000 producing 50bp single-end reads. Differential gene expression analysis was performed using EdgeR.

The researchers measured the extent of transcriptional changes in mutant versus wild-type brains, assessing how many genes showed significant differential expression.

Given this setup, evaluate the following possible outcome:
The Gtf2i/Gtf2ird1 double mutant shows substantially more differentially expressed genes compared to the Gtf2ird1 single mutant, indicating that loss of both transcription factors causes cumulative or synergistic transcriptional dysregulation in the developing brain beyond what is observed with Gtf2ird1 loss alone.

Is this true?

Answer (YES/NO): NO